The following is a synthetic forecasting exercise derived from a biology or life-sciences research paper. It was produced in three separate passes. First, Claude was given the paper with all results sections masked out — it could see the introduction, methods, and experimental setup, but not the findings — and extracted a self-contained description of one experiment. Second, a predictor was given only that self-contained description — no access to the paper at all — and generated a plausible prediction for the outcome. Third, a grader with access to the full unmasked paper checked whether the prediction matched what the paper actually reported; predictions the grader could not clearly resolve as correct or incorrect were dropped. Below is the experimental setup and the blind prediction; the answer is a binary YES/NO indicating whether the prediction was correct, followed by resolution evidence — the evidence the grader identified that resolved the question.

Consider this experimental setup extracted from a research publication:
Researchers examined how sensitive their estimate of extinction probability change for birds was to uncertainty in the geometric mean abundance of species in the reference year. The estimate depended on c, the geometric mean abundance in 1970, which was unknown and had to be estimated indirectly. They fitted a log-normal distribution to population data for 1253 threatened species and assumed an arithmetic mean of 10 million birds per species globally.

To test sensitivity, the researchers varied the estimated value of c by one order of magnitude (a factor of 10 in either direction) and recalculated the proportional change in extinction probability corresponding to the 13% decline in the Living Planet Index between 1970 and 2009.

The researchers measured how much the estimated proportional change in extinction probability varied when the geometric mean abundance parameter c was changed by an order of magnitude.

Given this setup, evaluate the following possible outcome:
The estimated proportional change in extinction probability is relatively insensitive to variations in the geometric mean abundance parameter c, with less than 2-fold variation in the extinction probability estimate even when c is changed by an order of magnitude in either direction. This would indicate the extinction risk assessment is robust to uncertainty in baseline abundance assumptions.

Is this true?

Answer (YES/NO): YES